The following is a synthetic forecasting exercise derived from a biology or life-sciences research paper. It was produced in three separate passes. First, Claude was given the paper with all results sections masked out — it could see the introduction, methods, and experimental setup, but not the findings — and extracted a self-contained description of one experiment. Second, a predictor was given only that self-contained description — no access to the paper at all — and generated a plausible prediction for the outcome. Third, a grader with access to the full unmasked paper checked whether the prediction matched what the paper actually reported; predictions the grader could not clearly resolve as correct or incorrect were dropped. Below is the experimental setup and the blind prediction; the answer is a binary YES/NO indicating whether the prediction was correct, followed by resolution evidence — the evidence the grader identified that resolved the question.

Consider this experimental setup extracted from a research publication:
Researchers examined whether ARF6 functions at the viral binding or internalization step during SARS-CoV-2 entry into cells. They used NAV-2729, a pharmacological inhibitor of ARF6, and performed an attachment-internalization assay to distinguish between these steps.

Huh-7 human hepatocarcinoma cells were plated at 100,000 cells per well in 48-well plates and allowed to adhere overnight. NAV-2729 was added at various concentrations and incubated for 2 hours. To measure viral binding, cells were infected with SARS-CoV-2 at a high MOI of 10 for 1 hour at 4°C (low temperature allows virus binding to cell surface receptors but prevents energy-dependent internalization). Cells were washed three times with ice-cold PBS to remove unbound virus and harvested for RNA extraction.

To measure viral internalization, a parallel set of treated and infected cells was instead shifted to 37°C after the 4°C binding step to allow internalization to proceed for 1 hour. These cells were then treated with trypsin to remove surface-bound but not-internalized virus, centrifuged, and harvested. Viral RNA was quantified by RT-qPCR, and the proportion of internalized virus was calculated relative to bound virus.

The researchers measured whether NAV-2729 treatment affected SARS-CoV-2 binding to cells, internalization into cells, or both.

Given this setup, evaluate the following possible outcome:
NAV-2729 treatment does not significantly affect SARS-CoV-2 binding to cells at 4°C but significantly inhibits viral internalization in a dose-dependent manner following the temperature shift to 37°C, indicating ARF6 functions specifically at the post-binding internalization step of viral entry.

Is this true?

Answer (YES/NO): NO